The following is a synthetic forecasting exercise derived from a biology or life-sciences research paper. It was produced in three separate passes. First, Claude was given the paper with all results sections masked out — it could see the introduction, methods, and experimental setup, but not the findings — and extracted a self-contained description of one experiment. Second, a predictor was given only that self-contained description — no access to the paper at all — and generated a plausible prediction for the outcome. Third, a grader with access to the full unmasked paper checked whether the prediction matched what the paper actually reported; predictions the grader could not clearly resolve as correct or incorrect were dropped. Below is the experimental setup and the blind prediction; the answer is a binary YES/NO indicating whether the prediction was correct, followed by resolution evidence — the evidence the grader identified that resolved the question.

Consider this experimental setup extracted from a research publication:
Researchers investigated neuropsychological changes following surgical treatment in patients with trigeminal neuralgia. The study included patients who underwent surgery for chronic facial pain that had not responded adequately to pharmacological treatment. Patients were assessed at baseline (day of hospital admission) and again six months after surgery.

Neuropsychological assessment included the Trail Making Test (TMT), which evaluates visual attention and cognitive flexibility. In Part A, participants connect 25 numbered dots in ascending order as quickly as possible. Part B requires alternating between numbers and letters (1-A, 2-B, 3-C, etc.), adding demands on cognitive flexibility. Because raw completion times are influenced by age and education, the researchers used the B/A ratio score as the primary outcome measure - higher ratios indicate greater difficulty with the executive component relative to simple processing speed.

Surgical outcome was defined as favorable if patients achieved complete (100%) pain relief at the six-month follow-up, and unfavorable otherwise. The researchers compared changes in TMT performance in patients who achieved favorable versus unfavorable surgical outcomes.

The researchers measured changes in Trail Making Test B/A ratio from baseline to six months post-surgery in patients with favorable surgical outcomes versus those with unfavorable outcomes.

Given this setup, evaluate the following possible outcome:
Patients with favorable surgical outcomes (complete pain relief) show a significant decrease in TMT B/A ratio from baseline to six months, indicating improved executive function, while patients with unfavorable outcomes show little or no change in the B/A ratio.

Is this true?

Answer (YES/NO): NO